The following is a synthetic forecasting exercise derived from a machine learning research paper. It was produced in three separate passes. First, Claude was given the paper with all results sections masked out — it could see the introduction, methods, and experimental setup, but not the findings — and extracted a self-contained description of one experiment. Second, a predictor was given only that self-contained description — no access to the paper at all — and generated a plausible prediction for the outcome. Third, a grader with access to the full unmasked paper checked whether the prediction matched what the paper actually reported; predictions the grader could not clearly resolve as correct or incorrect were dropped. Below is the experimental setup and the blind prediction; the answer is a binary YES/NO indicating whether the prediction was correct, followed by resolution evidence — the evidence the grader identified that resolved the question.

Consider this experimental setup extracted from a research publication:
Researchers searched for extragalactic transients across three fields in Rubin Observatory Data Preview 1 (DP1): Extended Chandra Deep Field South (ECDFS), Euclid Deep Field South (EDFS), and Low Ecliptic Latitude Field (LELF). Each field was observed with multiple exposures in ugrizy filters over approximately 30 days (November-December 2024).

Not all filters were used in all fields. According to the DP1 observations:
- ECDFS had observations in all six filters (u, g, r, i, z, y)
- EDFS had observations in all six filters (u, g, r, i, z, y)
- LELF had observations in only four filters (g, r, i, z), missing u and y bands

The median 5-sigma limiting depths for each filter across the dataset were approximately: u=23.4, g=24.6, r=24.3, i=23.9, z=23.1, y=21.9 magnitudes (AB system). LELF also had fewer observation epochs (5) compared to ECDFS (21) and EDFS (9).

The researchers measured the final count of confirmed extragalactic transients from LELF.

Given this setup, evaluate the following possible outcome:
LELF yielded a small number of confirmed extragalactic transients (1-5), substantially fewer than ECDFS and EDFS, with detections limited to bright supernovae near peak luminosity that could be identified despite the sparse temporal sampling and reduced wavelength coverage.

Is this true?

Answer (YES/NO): YES